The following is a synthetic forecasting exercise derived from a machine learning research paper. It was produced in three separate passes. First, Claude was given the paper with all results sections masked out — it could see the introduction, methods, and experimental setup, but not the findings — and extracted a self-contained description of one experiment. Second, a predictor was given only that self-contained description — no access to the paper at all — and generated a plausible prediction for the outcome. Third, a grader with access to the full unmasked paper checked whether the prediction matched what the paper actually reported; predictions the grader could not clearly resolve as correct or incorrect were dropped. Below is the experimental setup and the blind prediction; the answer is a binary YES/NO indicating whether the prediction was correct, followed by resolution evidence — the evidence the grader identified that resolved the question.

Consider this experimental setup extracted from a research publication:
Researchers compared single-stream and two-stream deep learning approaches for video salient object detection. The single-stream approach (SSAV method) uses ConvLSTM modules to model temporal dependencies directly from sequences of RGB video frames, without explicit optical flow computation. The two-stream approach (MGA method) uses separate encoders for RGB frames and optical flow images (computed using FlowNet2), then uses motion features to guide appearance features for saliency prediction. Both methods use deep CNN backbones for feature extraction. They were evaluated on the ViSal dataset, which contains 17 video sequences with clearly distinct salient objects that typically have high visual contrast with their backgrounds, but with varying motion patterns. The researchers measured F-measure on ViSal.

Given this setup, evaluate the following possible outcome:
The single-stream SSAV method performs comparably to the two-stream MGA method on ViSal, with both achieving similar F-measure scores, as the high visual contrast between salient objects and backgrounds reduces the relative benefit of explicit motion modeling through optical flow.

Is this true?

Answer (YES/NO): YES